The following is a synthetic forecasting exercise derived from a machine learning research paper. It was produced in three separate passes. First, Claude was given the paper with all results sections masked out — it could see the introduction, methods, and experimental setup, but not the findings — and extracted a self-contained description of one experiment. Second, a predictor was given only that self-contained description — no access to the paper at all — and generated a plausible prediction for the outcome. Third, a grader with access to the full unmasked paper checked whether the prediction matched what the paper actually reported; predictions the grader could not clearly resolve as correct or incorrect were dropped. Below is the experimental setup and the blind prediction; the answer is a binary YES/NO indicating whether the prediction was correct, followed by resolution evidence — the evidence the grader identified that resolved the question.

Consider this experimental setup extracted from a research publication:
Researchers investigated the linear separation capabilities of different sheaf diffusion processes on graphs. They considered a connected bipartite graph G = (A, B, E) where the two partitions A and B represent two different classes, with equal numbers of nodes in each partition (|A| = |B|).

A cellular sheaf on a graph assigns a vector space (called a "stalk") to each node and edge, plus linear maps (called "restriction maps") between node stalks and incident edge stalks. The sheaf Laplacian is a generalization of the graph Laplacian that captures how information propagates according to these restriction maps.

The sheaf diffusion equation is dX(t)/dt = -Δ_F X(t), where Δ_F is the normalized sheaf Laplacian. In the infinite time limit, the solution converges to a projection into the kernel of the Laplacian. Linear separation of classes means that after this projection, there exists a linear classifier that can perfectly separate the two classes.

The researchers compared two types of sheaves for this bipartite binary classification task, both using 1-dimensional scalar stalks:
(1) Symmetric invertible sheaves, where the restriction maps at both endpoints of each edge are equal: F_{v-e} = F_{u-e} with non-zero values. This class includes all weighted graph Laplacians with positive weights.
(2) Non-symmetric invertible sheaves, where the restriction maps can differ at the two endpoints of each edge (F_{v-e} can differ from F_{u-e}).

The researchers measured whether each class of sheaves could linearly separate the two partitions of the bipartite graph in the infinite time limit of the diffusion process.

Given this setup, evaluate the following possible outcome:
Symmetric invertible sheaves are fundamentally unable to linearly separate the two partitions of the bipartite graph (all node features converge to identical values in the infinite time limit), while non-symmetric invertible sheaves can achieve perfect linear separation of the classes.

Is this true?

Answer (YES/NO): YES